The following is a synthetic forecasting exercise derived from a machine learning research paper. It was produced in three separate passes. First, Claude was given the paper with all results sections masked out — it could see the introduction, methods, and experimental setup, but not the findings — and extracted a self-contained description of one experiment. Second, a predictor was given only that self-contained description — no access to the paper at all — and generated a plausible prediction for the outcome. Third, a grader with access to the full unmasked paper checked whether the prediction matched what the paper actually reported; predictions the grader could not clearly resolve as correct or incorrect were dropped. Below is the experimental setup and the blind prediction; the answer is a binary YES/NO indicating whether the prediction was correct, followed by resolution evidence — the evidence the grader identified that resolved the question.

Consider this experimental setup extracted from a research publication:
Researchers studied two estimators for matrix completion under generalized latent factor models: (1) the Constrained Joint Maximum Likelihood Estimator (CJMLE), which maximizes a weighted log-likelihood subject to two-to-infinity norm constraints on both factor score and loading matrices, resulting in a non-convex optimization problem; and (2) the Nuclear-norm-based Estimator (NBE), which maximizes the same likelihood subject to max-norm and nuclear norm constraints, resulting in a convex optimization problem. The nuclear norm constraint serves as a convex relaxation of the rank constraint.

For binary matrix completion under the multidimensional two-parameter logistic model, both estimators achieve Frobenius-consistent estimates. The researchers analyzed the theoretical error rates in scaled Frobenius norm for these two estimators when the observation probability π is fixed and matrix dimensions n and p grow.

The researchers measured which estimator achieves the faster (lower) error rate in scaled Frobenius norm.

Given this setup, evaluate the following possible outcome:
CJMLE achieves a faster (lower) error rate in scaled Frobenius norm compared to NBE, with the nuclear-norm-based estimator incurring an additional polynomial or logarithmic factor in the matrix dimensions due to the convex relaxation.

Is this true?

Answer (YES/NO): YES